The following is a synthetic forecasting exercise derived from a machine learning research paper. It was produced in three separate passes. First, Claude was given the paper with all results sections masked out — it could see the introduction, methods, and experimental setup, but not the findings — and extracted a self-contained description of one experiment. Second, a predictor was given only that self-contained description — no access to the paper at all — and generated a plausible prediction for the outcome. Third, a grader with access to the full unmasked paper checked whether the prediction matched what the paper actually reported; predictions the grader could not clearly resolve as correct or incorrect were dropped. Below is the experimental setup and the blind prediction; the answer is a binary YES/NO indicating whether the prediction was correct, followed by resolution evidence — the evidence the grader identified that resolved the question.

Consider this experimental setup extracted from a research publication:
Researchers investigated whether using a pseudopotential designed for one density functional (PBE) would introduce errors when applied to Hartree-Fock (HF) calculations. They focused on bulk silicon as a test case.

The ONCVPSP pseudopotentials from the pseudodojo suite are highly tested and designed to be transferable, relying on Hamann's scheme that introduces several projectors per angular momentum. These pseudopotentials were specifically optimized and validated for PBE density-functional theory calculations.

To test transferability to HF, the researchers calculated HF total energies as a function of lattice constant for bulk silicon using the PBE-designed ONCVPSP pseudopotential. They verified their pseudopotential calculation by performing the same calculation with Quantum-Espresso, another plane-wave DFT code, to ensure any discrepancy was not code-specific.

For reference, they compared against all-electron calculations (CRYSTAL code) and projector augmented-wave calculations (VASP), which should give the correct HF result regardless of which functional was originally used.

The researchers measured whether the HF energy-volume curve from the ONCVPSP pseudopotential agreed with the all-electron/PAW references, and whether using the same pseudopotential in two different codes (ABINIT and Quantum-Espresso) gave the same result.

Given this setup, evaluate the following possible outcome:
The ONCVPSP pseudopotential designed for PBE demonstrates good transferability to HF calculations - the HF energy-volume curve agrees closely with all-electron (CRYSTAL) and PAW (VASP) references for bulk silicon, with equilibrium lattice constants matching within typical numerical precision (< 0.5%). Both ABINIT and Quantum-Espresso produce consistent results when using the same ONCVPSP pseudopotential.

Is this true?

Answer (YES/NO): NO